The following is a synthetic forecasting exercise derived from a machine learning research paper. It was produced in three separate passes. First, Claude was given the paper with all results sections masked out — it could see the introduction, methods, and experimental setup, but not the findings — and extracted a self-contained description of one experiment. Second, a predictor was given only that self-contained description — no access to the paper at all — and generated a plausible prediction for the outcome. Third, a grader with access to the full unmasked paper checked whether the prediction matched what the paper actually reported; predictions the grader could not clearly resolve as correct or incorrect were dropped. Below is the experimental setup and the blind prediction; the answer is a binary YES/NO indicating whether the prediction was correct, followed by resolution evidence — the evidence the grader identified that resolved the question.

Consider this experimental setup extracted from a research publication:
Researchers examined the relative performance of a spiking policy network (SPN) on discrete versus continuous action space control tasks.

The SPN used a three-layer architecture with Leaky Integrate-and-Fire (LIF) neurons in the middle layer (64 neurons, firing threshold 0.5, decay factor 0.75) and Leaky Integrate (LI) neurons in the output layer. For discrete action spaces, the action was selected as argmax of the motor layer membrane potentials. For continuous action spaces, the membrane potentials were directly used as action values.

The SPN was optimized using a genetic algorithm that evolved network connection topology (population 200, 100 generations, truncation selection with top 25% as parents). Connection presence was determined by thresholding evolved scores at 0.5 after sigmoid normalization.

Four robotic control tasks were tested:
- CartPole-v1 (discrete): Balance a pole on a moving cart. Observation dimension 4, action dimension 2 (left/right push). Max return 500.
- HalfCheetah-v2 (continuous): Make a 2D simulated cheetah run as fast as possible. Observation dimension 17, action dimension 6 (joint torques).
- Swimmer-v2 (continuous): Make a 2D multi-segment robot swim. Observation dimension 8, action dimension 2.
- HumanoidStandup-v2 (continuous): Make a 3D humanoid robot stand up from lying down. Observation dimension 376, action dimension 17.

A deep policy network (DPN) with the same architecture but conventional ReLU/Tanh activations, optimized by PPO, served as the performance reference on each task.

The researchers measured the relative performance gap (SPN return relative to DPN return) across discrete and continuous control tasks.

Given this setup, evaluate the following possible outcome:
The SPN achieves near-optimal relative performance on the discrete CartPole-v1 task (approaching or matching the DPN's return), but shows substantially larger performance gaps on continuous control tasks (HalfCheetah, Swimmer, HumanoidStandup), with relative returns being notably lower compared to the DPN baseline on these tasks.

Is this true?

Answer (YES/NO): NO